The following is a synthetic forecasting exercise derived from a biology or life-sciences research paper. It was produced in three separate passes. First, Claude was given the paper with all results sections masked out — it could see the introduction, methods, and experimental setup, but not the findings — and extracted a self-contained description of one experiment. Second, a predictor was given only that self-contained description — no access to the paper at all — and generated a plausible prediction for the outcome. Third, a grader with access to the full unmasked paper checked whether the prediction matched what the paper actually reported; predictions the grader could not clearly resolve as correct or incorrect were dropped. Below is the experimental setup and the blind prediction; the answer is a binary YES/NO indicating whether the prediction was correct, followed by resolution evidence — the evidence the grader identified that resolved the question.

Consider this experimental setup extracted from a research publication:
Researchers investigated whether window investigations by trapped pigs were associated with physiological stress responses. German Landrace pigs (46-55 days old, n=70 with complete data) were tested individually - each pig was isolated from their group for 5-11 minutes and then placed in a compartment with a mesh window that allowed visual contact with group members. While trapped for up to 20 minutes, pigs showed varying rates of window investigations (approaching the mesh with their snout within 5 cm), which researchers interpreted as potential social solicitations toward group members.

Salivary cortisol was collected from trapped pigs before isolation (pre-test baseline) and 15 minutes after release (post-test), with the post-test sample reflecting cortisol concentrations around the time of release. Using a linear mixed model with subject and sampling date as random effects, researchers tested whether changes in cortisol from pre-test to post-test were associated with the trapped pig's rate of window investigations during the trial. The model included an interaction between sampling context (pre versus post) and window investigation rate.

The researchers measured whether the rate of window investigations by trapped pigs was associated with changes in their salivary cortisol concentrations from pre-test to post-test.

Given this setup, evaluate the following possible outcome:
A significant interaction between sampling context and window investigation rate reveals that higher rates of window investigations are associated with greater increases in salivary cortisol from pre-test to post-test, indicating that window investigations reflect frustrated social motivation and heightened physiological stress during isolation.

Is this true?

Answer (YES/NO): NO